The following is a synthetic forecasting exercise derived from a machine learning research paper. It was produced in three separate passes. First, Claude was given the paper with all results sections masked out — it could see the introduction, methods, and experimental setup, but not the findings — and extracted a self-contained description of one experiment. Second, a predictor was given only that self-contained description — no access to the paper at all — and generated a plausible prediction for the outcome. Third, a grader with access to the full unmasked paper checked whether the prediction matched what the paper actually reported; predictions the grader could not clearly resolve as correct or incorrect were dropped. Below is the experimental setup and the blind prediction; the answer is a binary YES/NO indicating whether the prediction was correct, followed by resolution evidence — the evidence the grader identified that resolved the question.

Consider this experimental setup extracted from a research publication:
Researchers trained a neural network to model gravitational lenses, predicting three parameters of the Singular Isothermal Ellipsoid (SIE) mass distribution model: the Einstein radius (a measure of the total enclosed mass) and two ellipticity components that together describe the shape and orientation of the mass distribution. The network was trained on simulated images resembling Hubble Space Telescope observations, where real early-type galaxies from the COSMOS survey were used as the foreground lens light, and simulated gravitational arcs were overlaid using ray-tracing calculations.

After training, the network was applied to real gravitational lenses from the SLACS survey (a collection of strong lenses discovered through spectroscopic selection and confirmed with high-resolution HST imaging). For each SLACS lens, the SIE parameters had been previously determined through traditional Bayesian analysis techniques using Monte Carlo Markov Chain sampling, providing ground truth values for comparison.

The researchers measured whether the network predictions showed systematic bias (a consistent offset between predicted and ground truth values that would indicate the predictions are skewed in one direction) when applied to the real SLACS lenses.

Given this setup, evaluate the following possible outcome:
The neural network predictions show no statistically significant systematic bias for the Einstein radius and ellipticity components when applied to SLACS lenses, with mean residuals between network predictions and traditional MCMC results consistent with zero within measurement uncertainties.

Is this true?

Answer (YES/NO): YES